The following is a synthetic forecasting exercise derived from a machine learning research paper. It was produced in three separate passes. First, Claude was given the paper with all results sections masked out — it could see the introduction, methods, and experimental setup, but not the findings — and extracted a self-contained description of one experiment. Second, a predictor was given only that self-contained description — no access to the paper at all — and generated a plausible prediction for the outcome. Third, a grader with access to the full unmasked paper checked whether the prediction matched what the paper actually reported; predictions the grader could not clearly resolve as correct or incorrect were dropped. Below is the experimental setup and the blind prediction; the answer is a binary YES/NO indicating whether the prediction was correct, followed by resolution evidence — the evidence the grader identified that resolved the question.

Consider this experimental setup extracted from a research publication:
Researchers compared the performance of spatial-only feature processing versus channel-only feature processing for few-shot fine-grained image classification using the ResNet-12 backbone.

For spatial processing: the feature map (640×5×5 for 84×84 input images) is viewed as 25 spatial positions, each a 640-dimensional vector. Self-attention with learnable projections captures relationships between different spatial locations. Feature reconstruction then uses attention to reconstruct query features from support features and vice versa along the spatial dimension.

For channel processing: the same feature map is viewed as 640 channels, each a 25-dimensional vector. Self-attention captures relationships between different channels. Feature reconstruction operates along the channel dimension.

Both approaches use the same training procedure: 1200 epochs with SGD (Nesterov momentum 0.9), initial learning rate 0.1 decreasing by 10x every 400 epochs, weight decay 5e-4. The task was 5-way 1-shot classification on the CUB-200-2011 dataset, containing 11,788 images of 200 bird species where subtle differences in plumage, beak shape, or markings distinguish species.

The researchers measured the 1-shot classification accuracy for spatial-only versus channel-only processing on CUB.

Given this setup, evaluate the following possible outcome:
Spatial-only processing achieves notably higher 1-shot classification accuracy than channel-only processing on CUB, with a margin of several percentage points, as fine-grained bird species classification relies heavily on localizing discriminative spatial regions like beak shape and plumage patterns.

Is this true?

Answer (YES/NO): NO